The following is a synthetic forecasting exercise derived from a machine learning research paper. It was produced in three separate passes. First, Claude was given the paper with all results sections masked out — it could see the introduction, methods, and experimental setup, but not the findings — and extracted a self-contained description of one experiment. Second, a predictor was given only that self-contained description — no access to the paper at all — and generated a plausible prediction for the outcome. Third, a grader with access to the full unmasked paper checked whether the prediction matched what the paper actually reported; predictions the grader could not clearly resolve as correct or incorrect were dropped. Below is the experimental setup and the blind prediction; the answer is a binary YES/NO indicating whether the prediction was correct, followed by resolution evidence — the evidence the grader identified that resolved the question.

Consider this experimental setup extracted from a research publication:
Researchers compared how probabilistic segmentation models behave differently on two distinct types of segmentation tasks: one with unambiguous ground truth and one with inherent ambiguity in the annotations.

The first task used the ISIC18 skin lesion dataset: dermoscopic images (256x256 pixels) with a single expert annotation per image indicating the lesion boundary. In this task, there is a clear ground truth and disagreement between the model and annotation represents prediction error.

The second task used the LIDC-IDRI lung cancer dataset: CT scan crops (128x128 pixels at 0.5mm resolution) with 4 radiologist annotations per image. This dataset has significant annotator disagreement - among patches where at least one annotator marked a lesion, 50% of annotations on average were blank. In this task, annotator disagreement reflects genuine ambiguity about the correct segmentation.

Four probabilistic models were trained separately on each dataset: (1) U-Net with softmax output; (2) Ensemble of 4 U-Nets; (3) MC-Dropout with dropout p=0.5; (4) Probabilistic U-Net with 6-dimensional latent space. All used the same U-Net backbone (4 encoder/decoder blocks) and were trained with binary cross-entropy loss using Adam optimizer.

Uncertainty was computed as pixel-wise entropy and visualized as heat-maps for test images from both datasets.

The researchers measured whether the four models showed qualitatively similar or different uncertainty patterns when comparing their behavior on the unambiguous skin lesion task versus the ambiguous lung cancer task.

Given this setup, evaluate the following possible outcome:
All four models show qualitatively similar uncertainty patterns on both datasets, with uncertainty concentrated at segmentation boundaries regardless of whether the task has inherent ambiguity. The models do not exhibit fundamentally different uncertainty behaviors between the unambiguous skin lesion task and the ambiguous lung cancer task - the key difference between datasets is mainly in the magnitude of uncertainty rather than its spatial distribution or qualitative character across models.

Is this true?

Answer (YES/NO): NO